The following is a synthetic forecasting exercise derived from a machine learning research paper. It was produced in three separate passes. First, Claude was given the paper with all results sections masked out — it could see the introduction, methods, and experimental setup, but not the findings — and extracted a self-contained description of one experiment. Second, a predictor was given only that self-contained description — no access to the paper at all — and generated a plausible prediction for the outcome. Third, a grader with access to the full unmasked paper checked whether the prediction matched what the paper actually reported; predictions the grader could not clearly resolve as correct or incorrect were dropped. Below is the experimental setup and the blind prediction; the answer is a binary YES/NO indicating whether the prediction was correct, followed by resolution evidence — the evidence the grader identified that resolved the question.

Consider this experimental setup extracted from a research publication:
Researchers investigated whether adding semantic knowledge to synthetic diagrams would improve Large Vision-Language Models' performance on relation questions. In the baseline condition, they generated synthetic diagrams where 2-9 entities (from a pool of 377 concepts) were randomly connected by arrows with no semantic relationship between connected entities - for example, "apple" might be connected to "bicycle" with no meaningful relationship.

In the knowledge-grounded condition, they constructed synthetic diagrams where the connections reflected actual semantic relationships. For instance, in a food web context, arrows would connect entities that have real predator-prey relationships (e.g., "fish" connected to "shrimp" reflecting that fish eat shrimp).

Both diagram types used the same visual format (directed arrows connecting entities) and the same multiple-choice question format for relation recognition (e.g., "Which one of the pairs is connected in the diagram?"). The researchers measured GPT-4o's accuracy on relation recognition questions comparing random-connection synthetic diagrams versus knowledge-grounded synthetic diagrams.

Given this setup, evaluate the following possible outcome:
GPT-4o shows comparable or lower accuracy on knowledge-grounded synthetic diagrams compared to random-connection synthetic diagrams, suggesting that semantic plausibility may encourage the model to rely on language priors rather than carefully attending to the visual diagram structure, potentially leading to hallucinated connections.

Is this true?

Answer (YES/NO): NO